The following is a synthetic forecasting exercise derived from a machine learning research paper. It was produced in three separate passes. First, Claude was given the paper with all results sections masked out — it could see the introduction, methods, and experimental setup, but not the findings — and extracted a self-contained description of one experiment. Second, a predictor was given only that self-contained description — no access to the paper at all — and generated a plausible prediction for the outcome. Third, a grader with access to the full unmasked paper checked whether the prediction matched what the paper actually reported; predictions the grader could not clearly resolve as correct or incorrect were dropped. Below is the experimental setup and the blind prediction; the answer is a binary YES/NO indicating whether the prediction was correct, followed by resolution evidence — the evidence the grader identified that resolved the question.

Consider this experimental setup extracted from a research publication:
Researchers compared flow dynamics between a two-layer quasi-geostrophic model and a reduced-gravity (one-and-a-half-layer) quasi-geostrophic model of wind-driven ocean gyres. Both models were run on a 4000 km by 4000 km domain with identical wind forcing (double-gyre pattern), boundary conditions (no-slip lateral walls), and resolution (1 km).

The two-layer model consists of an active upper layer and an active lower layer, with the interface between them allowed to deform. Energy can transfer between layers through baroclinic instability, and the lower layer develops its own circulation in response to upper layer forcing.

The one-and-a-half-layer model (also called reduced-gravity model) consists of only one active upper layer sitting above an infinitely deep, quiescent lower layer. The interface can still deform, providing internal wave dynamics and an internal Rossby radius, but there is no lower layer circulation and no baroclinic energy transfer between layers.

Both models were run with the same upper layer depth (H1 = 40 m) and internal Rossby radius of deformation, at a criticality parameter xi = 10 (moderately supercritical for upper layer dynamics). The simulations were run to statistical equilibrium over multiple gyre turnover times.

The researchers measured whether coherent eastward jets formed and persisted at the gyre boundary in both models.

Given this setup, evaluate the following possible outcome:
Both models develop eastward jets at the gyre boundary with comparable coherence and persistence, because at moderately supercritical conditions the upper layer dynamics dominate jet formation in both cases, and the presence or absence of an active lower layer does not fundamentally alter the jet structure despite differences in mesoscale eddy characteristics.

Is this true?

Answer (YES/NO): NO